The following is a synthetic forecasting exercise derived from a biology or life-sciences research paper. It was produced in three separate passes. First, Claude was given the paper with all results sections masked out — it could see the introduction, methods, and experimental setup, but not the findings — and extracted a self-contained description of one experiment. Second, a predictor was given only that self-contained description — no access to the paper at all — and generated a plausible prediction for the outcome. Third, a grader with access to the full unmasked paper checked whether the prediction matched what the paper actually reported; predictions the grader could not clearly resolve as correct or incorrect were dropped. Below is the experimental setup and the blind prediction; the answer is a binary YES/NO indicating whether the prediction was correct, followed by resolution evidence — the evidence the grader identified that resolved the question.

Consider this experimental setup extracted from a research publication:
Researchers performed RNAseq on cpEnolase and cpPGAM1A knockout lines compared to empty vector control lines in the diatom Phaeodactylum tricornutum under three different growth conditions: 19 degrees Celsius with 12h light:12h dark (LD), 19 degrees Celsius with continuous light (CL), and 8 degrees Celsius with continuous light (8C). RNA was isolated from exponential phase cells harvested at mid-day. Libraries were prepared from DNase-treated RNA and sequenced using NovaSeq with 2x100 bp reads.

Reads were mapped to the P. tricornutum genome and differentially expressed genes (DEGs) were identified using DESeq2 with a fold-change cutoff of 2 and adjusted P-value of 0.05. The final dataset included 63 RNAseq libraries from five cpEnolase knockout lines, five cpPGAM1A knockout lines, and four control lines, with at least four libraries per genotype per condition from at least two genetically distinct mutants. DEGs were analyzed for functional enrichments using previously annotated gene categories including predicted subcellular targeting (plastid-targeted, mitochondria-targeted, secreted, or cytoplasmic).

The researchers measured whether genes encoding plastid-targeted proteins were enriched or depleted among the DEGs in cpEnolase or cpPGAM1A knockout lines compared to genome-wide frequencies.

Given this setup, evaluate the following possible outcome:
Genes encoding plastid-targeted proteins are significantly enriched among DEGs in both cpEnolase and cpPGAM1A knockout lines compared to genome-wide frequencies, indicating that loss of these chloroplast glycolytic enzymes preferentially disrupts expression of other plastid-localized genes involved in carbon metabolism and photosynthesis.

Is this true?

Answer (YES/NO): YES